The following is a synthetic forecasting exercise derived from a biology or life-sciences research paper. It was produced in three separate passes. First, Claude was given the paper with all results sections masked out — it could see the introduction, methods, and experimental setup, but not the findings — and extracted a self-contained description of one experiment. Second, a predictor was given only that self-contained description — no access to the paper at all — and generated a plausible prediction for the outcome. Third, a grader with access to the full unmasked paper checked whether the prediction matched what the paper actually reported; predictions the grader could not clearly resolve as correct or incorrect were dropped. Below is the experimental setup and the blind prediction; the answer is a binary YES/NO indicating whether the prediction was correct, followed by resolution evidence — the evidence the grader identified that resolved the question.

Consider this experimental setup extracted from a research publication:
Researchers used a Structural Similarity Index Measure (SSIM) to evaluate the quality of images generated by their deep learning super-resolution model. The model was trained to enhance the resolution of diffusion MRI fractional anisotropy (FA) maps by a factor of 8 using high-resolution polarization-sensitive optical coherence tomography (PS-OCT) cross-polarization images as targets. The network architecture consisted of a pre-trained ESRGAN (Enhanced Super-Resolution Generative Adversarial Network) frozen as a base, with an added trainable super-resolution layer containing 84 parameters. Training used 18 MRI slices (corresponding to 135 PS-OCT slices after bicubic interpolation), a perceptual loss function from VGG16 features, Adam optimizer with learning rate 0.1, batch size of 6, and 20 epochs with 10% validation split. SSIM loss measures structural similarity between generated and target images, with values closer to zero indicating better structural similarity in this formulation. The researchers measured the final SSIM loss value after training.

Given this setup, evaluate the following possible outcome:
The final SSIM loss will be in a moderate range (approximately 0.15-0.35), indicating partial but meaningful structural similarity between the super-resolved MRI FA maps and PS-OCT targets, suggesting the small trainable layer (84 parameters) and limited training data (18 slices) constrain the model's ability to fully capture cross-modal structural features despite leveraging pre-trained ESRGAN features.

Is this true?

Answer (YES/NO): NO